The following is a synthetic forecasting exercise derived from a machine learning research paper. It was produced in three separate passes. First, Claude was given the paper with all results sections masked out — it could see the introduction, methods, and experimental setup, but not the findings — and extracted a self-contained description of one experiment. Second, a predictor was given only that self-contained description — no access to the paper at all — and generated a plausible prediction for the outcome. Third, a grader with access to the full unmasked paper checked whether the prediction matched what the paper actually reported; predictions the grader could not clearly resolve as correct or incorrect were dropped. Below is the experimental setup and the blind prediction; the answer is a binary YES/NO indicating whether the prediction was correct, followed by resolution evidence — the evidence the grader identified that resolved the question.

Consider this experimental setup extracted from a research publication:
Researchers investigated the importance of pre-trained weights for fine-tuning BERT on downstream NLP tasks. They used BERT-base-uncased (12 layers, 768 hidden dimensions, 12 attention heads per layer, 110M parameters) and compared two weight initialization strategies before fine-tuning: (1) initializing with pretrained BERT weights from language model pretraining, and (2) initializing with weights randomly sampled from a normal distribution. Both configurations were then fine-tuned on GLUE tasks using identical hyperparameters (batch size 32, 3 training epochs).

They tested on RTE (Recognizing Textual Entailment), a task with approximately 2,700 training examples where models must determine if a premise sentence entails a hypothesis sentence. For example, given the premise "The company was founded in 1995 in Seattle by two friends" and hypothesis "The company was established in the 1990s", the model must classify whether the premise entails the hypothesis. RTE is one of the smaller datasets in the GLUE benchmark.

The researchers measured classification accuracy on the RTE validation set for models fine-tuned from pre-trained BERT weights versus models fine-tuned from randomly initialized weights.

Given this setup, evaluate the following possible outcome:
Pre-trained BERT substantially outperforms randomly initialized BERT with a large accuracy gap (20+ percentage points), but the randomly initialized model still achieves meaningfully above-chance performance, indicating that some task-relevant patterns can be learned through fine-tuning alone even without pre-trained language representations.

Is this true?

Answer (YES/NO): NO